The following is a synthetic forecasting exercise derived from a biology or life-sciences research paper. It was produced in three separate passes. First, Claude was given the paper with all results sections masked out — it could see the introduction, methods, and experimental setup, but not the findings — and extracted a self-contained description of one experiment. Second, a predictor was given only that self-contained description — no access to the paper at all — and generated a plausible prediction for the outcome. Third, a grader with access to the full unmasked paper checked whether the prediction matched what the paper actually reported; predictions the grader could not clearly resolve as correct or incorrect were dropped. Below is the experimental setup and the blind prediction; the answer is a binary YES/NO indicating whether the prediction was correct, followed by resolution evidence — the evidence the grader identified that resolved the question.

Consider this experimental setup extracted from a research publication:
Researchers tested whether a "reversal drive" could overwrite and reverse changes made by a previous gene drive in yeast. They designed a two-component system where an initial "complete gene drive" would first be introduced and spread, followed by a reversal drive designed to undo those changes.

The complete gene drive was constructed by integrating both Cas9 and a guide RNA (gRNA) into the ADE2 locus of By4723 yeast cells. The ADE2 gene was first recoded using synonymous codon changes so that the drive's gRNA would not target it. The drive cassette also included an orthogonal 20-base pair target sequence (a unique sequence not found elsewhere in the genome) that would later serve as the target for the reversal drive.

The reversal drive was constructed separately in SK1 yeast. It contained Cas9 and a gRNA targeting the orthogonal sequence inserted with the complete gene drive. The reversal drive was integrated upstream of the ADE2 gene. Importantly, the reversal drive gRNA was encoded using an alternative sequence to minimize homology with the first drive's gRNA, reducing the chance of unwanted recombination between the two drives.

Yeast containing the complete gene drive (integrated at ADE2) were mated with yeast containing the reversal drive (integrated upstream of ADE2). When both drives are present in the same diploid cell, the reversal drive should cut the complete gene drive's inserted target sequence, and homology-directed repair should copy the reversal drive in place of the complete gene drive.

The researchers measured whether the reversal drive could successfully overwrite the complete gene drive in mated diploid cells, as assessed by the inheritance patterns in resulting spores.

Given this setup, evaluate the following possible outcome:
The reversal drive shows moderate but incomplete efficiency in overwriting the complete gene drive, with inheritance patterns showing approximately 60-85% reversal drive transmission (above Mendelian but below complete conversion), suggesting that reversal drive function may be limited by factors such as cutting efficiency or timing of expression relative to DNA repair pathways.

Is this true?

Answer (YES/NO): NO